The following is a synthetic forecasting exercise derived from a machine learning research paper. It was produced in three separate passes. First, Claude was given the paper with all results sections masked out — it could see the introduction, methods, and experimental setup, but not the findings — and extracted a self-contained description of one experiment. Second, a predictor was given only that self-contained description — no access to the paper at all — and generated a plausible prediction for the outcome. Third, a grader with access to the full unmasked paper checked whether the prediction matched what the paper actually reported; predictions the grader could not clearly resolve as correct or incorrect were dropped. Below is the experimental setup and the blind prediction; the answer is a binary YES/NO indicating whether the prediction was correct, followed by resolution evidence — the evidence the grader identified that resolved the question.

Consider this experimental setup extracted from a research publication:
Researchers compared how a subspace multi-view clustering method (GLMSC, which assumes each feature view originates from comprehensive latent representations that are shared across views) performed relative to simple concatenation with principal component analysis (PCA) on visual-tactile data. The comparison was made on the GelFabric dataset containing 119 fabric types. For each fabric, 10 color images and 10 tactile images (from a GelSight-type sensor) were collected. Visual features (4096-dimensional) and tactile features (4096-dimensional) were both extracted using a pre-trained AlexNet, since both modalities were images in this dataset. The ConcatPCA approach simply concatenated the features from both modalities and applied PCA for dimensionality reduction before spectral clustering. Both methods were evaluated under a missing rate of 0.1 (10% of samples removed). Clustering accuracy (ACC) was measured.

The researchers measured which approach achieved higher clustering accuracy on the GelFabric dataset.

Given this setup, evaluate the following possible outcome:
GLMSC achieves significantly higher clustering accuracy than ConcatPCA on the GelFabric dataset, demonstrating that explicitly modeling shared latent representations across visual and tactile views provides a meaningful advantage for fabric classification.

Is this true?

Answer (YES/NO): NO